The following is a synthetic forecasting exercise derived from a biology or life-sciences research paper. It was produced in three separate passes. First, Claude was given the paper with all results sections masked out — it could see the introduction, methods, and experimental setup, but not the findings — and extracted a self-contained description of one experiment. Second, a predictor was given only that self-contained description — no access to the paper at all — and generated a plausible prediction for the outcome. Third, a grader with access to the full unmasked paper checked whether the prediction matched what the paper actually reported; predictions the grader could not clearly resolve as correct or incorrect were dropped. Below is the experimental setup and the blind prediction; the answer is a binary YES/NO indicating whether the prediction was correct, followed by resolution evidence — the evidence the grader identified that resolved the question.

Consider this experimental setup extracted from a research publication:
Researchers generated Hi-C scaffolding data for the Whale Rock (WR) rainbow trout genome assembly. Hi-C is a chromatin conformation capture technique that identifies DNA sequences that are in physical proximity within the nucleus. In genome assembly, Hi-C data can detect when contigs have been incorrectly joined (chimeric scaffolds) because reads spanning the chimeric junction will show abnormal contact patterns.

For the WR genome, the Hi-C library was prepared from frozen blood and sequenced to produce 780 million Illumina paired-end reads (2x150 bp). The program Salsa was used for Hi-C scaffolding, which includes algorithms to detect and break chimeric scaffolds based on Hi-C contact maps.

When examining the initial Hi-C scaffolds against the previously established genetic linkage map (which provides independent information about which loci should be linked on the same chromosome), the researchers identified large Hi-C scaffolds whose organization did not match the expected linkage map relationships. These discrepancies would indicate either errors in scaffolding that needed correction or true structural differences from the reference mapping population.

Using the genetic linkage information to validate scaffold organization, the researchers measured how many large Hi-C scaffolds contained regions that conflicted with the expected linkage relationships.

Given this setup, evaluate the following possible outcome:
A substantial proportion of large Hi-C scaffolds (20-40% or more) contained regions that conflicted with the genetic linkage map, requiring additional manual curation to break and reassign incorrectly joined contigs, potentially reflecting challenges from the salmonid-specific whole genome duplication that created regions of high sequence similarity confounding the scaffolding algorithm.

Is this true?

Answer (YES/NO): NO